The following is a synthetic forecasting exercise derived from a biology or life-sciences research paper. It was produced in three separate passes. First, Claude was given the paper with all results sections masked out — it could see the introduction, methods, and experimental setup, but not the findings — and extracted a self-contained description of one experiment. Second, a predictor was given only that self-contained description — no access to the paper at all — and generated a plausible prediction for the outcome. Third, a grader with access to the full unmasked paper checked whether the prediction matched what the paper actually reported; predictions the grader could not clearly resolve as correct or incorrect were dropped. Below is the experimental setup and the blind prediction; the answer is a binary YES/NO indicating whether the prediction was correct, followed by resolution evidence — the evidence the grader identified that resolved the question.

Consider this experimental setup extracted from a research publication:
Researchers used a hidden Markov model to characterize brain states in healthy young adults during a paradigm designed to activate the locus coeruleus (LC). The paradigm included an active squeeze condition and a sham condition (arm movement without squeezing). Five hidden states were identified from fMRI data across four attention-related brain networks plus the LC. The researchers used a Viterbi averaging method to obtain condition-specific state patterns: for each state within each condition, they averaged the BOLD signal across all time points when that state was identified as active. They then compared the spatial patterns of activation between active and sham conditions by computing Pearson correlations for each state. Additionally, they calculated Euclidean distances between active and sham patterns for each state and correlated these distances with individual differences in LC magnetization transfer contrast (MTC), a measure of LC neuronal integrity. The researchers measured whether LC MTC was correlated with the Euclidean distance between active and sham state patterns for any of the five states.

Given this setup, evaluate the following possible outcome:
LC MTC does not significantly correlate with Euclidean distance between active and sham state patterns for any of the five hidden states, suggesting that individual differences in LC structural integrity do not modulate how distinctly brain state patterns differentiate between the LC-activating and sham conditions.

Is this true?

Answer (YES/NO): YES